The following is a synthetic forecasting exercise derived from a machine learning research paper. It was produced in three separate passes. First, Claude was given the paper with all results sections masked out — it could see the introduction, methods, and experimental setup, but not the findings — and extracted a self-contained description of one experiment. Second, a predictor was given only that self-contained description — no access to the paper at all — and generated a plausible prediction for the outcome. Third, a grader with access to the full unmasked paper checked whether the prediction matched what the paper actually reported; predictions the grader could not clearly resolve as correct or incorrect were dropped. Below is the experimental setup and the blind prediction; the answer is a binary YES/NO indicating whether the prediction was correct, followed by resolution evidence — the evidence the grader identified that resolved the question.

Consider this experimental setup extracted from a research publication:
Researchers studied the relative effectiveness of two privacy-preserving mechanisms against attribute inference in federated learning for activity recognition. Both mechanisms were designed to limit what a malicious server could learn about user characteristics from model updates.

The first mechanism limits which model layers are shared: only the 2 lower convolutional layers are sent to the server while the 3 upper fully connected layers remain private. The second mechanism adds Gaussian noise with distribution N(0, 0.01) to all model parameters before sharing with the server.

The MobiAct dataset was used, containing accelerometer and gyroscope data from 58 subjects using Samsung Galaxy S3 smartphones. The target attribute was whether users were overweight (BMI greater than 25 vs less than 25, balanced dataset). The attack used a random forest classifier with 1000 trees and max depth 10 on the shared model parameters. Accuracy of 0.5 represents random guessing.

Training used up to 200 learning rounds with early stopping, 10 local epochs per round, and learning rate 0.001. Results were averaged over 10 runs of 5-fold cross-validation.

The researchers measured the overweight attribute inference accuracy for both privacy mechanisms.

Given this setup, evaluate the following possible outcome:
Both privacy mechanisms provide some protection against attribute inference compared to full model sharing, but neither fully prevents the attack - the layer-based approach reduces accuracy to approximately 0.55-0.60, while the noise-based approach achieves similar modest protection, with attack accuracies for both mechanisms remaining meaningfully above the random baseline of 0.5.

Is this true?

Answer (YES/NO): NO